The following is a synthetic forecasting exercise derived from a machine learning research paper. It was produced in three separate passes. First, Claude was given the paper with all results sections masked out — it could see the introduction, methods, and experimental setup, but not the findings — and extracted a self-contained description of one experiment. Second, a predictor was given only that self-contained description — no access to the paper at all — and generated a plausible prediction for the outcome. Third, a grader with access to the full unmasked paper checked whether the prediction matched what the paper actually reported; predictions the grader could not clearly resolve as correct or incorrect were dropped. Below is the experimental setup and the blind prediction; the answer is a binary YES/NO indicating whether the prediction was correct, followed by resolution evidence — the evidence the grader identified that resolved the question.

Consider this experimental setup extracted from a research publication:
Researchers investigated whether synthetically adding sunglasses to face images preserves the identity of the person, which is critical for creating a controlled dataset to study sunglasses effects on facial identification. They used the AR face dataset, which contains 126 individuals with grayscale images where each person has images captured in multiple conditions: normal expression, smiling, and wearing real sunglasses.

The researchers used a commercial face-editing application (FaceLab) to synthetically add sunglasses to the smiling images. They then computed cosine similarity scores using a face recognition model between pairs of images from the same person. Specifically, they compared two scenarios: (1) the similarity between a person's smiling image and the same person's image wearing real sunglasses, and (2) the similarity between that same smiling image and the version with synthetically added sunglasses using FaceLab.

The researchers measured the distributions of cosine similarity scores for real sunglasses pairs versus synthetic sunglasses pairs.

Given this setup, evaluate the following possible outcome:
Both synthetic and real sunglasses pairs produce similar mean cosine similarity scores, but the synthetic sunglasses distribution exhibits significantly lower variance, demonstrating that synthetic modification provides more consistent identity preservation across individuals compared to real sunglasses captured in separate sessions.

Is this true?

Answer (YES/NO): NO